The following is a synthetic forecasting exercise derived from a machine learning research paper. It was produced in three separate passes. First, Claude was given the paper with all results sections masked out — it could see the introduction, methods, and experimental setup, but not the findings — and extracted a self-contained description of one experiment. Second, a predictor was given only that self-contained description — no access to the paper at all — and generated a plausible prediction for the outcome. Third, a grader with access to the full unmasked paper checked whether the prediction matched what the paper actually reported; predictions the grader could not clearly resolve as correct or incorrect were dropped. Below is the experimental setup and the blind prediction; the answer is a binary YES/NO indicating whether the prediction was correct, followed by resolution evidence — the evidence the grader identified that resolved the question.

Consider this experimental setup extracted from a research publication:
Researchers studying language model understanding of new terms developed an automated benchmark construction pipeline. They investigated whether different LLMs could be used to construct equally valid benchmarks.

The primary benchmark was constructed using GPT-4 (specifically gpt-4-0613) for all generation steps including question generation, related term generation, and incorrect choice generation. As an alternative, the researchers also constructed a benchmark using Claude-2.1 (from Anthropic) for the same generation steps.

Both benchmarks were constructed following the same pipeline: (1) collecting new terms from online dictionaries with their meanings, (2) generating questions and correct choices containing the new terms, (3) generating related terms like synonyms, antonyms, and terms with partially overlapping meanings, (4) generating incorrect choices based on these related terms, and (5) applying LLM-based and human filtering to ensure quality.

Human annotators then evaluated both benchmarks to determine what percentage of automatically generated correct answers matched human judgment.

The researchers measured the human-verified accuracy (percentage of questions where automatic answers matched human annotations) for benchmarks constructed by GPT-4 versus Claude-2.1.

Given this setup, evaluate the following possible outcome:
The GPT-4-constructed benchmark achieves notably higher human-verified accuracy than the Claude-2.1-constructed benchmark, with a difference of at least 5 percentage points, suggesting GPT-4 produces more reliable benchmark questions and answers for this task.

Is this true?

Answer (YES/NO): YES